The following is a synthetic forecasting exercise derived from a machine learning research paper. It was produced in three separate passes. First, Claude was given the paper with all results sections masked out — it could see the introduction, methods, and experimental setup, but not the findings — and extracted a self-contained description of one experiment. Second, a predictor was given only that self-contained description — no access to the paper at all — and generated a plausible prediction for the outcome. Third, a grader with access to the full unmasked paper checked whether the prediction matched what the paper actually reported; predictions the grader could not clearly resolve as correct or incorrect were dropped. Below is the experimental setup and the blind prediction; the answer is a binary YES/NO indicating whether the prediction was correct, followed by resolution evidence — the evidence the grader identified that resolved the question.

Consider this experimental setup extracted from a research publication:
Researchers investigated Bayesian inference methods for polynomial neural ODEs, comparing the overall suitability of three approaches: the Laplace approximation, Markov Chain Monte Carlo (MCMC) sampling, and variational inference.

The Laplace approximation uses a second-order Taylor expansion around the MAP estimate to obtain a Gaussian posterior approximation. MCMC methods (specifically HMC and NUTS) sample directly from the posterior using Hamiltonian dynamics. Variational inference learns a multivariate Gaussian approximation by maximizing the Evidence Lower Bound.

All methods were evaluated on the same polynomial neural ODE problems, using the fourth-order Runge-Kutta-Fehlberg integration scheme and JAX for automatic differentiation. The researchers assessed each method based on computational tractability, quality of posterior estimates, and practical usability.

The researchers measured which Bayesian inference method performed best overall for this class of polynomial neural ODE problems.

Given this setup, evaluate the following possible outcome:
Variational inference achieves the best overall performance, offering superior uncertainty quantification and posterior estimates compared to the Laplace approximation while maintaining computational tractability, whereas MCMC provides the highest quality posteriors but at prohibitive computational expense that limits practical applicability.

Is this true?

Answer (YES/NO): NO